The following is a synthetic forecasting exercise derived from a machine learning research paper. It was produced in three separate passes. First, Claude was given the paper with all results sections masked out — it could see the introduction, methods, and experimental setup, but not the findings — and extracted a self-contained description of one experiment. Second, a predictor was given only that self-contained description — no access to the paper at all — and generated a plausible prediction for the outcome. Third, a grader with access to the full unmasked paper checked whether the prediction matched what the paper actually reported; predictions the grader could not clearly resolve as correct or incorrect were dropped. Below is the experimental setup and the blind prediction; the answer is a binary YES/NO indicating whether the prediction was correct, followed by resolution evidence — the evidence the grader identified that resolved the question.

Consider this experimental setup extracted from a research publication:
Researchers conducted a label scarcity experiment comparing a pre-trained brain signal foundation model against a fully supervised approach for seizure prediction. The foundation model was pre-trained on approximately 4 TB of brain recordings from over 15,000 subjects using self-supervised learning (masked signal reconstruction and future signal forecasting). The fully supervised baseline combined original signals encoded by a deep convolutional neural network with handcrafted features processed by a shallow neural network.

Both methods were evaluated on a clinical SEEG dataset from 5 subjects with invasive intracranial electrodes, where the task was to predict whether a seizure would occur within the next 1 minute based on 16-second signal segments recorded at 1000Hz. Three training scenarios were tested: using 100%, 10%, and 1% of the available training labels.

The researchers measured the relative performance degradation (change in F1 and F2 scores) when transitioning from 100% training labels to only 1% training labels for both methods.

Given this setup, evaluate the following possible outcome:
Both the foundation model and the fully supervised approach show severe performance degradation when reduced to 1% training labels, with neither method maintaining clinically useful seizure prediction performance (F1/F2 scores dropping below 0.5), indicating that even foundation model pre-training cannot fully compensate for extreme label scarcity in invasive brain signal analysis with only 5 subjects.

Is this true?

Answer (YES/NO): NO